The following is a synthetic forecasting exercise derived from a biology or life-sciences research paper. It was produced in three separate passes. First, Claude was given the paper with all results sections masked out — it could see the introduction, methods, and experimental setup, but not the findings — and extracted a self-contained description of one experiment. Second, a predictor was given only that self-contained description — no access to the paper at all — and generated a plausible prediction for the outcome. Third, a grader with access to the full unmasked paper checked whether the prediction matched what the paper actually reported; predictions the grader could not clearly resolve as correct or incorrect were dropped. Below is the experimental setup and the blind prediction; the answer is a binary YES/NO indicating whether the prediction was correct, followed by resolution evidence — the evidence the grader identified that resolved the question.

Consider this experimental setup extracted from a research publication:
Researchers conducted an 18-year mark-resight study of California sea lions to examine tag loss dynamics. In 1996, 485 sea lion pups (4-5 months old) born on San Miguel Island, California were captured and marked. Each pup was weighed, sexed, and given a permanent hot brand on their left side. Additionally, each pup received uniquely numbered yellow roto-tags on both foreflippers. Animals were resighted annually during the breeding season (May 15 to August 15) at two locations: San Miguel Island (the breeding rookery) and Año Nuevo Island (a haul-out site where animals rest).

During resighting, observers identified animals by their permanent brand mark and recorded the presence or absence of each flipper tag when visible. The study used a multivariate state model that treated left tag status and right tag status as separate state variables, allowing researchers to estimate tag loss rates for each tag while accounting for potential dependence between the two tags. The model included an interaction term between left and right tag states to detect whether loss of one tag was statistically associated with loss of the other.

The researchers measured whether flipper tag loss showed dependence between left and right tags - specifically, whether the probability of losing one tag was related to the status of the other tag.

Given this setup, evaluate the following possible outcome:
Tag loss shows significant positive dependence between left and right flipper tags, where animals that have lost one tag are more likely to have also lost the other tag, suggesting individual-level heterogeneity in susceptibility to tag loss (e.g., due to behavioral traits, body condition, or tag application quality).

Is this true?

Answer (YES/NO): YES